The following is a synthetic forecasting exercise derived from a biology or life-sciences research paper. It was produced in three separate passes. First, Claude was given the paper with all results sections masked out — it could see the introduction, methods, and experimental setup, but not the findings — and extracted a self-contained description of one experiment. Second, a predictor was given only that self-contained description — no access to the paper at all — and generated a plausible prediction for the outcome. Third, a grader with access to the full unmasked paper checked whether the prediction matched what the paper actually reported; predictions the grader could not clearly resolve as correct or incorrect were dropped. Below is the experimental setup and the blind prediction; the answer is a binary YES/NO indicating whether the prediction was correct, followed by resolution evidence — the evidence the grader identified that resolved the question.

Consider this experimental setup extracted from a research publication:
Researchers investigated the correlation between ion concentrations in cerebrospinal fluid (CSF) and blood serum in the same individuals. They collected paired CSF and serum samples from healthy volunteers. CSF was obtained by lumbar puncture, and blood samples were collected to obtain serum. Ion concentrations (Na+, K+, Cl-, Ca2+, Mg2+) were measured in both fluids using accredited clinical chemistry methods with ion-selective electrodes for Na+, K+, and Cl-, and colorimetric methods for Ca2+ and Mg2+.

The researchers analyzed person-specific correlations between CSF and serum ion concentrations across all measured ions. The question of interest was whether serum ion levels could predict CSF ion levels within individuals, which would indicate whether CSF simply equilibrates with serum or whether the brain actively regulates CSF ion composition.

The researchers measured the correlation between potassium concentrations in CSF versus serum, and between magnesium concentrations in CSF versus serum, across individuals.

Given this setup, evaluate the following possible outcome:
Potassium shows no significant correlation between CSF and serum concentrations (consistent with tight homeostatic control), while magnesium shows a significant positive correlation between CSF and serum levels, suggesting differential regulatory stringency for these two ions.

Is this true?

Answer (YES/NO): NO